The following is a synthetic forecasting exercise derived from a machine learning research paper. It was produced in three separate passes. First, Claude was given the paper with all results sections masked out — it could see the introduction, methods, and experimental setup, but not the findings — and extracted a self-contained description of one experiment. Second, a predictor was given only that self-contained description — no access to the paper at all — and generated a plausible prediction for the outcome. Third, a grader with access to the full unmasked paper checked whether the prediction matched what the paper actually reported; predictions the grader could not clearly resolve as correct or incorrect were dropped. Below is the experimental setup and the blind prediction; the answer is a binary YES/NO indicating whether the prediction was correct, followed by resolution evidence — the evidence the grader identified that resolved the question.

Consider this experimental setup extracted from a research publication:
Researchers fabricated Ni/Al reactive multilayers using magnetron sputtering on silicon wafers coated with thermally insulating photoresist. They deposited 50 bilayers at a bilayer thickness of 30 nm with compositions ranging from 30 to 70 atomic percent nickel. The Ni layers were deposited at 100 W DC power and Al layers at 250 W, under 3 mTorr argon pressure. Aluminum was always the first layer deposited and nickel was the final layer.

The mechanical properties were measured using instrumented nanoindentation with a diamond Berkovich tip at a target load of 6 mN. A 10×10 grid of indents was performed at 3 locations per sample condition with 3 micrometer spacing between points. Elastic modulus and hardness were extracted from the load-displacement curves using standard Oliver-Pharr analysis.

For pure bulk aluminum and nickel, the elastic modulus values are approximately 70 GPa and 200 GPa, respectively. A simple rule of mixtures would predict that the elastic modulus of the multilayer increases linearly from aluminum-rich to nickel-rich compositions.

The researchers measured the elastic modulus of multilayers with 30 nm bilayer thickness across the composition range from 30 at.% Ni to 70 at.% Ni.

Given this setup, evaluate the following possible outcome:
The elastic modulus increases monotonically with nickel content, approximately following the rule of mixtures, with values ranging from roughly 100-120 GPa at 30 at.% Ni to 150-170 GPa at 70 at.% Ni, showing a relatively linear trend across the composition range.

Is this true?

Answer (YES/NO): NO